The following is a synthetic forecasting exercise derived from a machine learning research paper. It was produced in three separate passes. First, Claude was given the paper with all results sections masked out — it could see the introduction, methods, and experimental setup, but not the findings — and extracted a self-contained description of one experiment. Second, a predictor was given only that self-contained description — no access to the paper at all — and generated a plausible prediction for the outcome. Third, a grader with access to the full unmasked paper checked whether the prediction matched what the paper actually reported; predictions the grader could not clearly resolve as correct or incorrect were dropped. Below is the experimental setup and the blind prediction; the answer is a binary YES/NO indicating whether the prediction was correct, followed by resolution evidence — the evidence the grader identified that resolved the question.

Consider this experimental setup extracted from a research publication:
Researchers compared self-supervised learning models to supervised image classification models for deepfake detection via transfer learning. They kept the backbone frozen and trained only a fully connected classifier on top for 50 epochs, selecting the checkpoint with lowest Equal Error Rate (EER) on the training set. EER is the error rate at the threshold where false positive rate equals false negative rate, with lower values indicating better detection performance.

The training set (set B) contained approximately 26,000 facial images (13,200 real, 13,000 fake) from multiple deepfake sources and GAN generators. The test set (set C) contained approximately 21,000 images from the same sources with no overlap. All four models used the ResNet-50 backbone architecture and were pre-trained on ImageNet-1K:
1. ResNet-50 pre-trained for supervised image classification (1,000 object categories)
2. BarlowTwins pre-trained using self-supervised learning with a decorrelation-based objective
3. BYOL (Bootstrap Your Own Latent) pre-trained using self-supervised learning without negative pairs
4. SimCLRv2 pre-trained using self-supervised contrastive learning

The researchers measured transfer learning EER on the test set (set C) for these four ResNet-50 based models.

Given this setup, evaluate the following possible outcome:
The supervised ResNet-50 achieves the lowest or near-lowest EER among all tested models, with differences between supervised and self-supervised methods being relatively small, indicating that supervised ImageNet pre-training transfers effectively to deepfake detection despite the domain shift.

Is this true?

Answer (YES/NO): NO